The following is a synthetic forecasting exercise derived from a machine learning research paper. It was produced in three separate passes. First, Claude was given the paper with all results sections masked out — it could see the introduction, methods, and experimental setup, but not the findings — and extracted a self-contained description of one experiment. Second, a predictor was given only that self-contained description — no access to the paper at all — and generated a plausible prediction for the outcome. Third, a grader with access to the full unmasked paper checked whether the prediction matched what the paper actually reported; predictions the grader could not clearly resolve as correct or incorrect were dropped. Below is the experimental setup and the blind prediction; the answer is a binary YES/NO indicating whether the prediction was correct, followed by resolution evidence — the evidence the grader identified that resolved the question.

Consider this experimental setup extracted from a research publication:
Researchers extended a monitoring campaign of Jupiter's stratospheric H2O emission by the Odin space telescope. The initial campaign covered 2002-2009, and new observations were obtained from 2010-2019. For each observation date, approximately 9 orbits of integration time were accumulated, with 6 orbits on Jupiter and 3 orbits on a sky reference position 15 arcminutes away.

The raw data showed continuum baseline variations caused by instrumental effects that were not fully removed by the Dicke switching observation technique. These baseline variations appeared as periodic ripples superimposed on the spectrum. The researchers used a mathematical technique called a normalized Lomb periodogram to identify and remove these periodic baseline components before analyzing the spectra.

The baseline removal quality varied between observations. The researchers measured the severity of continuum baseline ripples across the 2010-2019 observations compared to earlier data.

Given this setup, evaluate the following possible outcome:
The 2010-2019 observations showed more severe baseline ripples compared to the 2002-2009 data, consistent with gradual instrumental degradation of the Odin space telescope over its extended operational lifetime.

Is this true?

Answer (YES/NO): NO